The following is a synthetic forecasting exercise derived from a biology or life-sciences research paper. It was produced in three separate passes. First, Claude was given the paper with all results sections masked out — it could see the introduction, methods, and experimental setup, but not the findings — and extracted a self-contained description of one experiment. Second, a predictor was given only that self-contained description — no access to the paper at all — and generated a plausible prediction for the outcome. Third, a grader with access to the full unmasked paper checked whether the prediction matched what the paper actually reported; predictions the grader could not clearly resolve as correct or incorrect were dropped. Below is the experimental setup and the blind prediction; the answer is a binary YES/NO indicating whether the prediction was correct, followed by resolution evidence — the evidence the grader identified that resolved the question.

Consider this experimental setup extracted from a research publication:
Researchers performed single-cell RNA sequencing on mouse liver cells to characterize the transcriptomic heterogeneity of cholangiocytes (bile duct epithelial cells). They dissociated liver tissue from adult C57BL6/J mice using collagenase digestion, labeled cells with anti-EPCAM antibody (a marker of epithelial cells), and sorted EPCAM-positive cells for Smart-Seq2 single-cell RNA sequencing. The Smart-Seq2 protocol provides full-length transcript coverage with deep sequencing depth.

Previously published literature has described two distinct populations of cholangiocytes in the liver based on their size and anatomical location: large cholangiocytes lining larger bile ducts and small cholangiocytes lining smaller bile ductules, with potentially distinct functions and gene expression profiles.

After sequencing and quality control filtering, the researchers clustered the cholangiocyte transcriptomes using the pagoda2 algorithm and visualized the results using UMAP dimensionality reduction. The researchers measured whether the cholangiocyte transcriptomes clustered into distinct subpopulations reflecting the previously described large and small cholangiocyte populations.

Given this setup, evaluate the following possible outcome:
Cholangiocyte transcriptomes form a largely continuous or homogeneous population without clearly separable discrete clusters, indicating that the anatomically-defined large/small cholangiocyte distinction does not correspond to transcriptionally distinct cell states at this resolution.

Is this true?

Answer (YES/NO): YES